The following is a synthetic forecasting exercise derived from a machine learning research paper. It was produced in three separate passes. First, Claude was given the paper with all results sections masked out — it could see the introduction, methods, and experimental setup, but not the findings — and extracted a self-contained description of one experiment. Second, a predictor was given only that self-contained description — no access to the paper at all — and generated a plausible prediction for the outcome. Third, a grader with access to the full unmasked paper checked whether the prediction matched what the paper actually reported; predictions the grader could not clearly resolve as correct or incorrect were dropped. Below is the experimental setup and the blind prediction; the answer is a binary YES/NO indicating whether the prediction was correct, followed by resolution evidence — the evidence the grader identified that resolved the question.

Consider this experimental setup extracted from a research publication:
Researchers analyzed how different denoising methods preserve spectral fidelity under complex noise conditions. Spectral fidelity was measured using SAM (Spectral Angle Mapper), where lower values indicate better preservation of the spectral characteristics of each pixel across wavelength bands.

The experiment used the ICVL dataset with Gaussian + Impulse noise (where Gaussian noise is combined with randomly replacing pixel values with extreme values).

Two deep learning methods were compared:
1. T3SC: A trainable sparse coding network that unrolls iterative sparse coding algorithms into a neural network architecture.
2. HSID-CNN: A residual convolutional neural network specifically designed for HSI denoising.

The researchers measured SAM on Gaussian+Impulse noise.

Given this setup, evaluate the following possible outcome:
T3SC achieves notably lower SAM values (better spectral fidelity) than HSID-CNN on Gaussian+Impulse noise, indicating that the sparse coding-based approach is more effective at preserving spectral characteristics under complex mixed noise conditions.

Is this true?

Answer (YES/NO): NO